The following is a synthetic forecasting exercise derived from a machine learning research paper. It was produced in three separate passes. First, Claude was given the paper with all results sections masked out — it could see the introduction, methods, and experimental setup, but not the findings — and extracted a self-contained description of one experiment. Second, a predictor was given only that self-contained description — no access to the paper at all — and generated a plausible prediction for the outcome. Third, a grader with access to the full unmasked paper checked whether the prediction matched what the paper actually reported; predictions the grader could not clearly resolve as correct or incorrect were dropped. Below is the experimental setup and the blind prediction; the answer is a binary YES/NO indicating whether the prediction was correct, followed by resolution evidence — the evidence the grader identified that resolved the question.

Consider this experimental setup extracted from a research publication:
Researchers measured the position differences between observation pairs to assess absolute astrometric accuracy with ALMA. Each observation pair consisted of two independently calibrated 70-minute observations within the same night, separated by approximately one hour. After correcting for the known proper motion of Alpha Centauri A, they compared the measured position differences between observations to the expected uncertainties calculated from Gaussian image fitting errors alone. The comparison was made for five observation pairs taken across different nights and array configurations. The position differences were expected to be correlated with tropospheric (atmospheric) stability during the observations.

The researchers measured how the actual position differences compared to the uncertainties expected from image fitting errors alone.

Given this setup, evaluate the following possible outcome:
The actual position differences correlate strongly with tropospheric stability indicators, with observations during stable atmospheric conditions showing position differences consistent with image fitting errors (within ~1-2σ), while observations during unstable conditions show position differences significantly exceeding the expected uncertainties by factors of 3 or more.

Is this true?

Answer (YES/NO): NO